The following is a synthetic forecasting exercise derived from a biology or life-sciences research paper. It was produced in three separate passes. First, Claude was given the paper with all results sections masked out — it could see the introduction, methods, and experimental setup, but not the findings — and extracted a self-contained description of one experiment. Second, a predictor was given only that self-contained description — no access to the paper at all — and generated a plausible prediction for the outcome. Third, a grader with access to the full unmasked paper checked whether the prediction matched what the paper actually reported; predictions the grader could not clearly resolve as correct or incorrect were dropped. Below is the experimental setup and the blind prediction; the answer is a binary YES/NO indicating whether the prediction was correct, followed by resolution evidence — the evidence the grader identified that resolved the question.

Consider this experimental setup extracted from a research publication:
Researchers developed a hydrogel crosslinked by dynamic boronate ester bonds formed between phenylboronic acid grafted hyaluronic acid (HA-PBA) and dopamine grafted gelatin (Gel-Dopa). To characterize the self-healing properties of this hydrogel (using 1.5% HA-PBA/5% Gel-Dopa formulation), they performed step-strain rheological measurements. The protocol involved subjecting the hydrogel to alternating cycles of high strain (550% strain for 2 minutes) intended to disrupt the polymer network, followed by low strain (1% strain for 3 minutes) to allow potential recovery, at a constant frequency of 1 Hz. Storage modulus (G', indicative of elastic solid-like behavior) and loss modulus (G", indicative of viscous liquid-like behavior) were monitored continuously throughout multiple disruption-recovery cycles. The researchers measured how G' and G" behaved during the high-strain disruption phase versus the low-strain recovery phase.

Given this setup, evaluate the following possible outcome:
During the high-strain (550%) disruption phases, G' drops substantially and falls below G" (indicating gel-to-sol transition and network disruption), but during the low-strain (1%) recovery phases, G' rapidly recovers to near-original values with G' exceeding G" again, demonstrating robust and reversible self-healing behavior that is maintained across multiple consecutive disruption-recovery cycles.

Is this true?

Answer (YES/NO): YES